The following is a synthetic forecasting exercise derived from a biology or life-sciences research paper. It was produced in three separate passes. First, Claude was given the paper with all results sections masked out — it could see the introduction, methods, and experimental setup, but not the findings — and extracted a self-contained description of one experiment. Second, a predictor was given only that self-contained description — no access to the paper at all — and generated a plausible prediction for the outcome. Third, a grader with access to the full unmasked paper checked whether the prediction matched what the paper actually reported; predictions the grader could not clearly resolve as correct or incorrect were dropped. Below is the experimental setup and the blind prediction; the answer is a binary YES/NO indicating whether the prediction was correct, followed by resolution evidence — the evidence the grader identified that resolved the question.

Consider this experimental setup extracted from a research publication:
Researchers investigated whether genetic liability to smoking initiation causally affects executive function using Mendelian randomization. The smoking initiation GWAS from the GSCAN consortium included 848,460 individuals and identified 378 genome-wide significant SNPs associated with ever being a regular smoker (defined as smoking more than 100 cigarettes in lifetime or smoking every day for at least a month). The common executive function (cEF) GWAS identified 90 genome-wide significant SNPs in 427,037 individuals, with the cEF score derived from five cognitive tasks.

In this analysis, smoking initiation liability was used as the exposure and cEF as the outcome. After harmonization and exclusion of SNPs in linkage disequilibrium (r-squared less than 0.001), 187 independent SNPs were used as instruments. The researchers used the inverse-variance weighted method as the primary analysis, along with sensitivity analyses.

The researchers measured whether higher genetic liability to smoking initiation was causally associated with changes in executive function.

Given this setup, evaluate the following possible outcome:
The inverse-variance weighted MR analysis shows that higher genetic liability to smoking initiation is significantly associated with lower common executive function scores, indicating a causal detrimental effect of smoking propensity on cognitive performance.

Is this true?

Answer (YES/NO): YES